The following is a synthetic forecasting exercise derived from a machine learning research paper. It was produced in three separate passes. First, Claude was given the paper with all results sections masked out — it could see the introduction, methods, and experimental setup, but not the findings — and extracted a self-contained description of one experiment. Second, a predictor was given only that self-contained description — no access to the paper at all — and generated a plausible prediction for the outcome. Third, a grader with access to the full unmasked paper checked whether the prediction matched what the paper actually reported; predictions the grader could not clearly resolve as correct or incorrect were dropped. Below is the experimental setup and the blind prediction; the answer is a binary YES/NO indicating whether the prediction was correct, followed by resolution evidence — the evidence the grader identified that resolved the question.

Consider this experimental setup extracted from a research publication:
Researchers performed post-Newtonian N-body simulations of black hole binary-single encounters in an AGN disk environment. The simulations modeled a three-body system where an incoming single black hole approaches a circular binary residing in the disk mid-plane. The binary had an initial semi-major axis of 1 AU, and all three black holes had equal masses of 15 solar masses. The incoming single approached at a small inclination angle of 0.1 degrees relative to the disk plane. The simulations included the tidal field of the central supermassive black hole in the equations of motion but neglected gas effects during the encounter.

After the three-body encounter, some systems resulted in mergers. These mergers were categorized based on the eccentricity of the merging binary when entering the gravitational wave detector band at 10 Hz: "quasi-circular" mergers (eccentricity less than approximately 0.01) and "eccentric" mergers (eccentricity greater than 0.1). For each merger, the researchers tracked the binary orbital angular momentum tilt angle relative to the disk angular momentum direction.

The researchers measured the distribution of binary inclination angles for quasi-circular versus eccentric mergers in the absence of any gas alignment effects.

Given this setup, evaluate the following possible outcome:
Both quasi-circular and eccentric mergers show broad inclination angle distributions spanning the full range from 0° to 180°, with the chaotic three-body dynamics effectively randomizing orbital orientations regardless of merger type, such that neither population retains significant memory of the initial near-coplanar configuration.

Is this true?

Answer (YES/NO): NO